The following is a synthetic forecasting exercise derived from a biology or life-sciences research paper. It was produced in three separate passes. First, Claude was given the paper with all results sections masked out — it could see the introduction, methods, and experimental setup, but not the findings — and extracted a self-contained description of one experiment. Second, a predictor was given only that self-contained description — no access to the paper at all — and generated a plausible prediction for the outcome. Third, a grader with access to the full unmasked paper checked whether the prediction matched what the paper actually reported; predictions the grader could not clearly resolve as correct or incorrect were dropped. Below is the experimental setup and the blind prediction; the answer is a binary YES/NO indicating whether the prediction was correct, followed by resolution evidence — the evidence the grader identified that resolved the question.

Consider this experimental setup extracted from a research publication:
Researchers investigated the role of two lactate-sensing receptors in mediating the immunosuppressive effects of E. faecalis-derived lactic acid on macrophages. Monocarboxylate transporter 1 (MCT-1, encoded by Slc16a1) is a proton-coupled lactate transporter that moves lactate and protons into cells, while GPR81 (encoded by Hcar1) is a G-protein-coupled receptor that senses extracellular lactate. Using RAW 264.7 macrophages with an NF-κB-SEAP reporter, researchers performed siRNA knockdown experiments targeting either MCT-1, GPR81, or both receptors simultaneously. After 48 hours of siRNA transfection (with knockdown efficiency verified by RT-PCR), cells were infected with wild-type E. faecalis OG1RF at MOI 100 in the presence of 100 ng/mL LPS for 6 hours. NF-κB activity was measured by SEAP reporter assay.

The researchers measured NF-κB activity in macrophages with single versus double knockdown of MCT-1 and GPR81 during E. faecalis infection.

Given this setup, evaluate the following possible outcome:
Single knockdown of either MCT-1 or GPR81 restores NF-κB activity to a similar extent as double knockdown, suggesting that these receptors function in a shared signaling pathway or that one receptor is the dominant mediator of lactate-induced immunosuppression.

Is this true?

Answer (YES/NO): NO